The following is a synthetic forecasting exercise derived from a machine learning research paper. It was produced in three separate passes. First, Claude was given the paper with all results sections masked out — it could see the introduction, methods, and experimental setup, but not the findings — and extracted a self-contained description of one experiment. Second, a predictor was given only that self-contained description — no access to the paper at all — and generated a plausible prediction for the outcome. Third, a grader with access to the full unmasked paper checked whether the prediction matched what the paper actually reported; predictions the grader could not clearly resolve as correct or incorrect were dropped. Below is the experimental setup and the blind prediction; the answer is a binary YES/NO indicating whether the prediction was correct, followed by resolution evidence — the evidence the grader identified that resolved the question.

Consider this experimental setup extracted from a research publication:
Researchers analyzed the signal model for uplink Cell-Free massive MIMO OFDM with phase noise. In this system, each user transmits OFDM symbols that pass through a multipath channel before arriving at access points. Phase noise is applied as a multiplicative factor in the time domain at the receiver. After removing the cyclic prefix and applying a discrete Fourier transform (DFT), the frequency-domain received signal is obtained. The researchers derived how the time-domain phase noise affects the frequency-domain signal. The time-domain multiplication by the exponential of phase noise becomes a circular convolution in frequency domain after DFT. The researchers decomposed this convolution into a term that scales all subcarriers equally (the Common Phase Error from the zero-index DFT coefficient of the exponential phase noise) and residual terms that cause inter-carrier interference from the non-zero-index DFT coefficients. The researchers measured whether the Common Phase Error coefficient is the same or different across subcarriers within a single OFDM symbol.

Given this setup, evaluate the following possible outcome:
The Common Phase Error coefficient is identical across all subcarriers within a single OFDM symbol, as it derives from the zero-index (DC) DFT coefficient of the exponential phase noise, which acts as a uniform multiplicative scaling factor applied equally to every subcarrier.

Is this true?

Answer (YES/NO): YES